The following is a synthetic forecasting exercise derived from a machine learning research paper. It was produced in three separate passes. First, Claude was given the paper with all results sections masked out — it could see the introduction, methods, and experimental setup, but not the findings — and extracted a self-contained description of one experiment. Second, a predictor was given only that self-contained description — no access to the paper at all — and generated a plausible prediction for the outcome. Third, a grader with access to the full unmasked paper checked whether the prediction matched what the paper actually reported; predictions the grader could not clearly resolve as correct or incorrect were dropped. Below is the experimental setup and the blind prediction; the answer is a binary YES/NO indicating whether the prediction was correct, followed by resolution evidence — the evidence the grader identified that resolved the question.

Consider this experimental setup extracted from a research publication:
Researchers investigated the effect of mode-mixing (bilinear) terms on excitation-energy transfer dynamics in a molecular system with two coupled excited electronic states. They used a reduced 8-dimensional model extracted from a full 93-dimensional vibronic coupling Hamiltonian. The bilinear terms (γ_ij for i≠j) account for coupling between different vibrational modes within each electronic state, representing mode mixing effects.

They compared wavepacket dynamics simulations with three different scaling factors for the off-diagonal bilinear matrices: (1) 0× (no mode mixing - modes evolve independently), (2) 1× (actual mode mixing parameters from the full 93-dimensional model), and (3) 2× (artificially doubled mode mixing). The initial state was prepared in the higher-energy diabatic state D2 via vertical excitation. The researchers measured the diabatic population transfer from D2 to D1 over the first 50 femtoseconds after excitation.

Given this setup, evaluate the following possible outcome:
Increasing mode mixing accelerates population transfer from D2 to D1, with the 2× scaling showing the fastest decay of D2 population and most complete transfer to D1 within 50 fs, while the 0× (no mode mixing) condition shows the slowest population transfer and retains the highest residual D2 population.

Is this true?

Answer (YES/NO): NO